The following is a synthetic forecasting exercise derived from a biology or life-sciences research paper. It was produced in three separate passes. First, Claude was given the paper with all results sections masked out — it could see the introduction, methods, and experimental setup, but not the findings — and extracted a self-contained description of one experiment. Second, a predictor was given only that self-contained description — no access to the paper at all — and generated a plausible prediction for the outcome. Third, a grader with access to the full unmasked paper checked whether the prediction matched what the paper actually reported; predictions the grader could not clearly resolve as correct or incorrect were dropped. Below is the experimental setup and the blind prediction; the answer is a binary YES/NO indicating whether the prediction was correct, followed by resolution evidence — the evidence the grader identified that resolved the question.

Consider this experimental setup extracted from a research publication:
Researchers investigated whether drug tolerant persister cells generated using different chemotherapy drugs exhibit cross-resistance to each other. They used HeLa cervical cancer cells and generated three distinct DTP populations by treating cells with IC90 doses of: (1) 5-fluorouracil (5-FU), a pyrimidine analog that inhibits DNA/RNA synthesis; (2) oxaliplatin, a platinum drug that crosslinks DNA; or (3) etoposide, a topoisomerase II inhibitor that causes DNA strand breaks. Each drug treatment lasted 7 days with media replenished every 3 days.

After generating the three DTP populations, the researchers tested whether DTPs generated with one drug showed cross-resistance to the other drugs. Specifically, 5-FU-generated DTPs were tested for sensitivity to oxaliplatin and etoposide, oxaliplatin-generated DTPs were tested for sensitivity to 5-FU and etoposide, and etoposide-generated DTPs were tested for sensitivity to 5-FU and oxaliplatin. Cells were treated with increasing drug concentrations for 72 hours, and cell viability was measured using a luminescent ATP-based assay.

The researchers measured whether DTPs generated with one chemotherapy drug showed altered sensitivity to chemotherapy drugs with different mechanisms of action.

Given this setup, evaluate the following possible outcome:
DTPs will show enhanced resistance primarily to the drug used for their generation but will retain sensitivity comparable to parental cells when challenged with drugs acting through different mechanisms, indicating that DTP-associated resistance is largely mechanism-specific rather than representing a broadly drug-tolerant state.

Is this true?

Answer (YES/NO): NO